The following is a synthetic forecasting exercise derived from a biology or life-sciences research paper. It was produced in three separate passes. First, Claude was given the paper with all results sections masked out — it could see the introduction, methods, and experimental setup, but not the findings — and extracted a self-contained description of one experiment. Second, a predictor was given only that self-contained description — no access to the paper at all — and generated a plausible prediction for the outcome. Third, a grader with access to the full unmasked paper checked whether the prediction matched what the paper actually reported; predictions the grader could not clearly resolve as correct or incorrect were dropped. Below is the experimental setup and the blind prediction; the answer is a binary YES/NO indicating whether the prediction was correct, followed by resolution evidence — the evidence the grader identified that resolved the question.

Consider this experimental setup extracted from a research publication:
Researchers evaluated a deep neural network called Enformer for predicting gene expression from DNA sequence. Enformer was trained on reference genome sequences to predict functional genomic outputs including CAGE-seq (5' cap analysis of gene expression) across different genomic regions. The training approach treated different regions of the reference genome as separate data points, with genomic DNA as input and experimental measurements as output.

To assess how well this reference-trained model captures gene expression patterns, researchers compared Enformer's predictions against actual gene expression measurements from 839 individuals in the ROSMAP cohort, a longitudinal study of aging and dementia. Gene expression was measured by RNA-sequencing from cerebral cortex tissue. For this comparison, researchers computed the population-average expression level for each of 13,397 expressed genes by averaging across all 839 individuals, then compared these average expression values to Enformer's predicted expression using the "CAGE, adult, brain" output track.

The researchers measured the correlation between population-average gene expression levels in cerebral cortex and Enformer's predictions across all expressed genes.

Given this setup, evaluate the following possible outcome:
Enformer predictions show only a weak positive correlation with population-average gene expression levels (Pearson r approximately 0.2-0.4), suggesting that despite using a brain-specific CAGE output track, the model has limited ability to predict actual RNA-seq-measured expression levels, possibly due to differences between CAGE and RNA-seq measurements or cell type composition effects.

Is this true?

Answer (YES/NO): NO